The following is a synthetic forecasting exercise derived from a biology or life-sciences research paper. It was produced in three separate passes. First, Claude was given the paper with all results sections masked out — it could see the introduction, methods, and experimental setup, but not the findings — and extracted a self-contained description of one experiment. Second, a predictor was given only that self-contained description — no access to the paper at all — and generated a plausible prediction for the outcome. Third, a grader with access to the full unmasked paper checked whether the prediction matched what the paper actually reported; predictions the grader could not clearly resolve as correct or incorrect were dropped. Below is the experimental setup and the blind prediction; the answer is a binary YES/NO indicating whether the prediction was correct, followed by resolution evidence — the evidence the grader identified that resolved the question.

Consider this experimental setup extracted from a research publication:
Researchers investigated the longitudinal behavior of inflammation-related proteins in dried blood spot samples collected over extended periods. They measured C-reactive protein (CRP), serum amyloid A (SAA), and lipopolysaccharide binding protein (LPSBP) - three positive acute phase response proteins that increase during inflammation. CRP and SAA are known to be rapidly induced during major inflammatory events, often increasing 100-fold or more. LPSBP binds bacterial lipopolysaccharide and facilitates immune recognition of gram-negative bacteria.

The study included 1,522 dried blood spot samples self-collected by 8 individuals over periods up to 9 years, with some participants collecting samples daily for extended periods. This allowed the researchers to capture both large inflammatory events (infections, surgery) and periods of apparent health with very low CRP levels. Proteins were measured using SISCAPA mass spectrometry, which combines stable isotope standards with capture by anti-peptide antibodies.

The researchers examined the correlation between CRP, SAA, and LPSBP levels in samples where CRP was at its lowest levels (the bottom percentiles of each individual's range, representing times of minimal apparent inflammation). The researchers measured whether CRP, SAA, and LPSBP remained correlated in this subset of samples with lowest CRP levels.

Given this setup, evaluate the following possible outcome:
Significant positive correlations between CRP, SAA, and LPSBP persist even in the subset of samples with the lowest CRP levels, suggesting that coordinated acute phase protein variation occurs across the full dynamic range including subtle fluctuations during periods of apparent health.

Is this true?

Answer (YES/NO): YES